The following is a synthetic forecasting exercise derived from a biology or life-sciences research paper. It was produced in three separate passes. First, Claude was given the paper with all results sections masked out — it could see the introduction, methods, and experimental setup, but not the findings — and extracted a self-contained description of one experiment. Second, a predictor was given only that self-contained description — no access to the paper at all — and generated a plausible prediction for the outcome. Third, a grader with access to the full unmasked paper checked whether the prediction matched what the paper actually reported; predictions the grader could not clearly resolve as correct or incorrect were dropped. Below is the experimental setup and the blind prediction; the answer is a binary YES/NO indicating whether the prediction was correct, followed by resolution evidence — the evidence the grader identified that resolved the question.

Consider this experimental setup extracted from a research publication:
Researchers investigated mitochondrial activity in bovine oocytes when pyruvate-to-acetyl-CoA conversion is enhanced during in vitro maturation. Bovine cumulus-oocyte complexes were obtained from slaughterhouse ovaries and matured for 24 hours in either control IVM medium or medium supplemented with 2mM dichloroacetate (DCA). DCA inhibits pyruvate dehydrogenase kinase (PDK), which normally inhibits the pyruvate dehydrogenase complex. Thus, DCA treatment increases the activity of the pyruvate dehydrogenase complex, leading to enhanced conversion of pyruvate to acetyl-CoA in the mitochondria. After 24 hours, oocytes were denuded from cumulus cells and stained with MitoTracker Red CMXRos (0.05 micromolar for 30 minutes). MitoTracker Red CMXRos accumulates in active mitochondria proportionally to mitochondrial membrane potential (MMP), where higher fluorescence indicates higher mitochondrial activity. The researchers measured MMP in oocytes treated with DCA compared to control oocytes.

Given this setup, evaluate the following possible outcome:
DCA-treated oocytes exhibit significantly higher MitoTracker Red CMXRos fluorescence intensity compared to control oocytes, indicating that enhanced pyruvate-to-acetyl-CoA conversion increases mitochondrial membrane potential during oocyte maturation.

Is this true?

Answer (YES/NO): YES